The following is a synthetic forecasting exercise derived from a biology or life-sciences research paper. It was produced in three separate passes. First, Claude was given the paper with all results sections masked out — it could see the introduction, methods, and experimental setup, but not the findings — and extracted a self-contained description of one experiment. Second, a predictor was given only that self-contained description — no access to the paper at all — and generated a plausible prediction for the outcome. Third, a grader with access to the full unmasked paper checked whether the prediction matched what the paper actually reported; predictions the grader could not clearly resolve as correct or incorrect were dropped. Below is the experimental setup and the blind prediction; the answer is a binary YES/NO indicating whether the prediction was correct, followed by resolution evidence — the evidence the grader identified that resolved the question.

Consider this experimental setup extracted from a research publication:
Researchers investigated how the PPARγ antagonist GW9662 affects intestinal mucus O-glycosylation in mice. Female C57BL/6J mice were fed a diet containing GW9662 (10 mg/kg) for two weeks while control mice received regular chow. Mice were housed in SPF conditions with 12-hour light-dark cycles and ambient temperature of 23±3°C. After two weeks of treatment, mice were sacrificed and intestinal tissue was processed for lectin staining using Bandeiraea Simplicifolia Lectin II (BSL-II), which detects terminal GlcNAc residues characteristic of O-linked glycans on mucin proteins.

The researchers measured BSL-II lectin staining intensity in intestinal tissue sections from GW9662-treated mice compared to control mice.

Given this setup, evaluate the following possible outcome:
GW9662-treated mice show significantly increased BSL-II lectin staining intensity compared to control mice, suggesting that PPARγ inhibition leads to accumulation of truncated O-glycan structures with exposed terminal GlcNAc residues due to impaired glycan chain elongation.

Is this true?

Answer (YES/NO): NO